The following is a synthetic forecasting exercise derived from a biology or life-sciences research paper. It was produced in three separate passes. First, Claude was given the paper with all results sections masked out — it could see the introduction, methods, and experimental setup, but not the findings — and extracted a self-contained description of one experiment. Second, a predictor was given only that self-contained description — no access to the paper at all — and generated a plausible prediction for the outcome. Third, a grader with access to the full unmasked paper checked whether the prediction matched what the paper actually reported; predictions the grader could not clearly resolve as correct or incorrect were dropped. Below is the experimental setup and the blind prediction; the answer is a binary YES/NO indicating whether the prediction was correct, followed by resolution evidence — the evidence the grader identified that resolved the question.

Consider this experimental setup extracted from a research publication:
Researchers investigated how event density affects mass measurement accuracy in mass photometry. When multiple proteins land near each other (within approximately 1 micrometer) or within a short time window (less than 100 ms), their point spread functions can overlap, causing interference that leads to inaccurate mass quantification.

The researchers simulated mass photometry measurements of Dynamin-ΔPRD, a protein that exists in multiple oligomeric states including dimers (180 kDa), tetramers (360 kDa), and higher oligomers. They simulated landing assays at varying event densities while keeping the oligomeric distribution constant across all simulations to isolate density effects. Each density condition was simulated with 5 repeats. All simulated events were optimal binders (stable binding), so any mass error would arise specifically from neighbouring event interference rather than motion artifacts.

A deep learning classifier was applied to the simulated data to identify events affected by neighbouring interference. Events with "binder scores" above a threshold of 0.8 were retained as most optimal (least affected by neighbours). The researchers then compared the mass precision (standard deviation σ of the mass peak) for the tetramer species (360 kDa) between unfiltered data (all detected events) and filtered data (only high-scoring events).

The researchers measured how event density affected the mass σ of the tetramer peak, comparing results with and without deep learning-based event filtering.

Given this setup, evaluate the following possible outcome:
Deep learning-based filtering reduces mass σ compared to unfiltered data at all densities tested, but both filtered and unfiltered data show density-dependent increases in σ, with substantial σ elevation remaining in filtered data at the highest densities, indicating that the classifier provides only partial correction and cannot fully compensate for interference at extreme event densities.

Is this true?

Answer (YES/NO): NO